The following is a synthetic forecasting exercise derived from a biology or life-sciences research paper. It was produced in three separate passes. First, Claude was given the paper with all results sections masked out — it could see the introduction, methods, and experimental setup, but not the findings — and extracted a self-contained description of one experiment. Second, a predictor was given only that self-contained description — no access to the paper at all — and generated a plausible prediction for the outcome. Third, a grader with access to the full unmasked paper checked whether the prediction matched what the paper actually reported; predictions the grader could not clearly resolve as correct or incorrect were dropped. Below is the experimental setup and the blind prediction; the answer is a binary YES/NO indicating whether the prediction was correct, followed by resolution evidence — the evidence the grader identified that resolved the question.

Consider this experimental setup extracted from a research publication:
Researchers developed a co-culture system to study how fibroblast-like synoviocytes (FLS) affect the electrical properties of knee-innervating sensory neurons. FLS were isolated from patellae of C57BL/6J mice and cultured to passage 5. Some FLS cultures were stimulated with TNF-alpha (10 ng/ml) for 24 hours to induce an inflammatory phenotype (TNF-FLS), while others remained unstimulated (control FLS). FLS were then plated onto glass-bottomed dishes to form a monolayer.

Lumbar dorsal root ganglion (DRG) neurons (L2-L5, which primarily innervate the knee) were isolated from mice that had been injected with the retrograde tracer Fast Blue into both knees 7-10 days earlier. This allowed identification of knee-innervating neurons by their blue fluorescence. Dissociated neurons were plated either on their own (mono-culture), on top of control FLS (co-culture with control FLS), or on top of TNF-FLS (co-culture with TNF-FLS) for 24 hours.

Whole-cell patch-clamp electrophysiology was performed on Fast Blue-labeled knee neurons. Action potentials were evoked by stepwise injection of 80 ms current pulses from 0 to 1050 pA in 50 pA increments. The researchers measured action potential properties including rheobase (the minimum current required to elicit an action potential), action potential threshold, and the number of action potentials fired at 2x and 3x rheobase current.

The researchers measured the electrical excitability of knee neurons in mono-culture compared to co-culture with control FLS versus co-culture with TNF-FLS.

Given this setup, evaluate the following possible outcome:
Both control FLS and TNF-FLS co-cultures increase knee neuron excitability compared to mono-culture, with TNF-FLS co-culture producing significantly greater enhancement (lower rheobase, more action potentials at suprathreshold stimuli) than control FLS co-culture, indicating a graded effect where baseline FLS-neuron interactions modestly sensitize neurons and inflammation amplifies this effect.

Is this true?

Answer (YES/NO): NO